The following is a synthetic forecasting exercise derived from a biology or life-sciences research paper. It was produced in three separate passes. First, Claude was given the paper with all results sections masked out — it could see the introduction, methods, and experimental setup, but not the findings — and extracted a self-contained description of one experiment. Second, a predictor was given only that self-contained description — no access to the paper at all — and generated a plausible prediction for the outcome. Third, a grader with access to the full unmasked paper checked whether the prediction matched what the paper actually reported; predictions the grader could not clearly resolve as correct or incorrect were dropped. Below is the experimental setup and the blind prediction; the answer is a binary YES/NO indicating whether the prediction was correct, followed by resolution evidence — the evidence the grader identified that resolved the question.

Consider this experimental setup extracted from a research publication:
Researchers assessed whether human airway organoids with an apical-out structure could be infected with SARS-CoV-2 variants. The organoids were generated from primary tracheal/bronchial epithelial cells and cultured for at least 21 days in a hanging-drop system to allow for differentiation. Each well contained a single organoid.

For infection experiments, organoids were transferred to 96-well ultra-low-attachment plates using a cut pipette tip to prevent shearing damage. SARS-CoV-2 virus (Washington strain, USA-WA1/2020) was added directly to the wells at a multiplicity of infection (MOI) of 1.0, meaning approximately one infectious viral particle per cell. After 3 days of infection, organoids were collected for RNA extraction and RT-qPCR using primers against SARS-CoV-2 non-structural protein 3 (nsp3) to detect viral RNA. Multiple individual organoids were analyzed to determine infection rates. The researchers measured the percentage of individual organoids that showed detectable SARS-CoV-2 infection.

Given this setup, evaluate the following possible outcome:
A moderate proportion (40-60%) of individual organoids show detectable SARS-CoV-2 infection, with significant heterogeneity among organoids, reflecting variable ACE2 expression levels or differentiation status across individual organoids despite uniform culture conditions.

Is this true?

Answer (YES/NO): NO